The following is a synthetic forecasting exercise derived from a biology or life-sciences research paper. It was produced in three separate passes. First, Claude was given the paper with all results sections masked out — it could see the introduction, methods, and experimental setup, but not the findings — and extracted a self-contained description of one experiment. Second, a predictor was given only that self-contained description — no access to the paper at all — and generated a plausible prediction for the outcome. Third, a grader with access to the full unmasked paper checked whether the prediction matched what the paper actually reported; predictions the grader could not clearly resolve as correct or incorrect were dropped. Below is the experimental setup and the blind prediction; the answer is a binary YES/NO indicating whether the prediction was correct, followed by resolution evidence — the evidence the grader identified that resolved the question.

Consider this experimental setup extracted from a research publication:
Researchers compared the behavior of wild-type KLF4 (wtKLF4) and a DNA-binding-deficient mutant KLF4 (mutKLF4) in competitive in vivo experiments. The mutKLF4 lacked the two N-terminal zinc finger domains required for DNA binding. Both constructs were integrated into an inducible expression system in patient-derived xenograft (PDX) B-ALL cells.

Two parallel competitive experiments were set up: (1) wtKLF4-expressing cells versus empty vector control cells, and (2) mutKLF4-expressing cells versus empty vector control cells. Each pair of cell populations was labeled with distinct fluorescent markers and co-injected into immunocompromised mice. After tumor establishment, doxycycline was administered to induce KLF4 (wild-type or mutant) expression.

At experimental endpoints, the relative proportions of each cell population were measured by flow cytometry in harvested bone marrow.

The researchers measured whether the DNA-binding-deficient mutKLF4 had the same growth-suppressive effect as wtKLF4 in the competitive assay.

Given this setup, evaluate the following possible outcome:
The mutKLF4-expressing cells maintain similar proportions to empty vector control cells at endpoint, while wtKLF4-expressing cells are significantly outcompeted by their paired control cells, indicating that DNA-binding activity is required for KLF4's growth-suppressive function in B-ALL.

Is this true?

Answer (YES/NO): YES